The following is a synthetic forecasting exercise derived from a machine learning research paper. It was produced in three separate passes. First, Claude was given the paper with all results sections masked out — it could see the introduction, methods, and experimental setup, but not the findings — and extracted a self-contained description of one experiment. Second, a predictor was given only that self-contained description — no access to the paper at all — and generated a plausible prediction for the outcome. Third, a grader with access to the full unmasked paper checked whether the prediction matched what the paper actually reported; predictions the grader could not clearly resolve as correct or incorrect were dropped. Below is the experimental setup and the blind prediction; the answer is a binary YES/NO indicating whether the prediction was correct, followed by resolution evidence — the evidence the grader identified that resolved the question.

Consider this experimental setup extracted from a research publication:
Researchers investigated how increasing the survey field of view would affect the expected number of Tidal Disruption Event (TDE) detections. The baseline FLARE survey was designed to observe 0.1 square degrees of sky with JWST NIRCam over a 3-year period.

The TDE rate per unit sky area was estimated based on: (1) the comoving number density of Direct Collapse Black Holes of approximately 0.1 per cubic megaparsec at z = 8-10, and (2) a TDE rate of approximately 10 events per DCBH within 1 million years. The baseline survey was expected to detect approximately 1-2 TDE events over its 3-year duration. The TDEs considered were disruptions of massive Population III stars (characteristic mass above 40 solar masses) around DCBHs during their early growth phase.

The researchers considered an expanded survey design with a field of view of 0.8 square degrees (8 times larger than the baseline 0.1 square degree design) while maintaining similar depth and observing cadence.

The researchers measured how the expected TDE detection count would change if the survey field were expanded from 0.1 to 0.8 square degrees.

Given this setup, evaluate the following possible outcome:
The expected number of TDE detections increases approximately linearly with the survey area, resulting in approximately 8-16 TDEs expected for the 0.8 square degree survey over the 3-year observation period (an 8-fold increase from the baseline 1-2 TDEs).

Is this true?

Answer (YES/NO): YES